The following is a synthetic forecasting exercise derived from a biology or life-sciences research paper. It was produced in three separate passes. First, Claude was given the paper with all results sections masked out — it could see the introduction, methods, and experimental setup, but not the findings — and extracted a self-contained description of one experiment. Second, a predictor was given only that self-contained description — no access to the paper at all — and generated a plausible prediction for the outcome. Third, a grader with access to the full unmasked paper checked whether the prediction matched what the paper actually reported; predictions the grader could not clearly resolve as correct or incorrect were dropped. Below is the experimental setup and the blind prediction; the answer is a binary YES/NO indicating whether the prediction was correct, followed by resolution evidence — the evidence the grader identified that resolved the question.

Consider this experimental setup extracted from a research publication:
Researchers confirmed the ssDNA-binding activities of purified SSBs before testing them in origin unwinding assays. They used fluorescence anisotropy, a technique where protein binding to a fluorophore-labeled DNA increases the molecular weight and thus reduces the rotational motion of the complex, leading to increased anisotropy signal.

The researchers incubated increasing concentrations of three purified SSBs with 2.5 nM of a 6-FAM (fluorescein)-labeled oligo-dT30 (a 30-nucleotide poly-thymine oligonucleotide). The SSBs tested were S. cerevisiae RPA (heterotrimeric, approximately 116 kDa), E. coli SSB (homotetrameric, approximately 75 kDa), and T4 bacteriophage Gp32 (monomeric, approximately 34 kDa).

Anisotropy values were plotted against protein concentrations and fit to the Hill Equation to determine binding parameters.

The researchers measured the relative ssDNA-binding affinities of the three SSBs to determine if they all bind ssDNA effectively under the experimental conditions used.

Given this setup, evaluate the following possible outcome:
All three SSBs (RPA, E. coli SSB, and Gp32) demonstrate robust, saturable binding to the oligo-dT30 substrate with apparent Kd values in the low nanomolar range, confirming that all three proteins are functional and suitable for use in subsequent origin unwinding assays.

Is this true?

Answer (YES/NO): NO